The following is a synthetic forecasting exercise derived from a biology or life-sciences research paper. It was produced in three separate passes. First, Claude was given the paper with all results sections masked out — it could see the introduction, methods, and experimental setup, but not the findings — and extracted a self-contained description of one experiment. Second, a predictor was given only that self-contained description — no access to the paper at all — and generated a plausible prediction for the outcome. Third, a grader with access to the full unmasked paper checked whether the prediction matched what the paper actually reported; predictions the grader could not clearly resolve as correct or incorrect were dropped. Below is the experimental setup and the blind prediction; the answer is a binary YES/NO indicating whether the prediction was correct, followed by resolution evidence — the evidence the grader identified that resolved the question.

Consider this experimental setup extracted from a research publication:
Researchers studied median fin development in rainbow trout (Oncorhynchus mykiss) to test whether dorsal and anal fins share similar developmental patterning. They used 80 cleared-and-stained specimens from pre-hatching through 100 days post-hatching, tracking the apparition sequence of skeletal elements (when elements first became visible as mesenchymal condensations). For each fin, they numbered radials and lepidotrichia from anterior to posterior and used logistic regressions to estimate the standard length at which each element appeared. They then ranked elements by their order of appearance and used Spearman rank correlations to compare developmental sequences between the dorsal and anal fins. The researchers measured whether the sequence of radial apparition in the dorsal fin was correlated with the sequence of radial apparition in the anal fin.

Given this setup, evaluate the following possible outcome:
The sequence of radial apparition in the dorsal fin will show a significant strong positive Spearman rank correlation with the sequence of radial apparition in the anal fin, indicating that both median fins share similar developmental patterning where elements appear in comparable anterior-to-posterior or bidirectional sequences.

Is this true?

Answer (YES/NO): YES